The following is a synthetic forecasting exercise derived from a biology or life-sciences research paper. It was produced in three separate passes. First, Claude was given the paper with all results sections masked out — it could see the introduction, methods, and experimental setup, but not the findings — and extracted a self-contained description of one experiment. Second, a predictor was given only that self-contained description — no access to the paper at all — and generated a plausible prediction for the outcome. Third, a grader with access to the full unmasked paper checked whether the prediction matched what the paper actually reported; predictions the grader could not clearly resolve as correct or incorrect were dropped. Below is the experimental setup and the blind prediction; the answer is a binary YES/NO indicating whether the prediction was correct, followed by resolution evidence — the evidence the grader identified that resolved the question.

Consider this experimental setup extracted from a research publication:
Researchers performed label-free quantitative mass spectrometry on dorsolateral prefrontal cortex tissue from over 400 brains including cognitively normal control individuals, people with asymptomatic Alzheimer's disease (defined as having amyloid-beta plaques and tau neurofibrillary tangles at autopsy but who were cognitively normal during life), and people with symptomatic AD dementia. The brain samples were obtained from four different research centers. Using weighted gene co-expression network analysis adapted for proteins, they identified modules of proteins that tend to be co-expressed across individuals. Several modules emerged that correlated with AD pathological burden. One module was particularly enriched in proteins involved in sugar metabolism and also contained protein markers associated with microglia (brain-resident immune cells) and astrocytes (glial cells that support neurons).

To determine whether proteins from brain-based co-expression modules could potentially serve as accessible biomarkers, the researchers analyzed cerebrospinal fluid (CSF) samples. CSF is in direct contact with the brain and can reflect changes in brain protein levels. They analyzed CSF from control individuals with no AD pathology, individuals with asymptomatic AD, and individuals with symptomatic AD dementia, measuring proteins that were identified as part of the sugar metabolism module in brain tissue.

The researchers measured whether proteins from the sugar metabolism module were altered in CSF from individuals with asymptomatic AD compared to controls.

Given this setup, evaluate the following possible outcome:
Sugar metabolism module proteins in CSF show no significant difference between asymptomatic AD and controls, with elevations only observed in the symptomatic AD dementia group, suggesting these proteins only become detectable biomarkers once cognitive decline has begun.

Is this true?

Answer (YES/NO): NO